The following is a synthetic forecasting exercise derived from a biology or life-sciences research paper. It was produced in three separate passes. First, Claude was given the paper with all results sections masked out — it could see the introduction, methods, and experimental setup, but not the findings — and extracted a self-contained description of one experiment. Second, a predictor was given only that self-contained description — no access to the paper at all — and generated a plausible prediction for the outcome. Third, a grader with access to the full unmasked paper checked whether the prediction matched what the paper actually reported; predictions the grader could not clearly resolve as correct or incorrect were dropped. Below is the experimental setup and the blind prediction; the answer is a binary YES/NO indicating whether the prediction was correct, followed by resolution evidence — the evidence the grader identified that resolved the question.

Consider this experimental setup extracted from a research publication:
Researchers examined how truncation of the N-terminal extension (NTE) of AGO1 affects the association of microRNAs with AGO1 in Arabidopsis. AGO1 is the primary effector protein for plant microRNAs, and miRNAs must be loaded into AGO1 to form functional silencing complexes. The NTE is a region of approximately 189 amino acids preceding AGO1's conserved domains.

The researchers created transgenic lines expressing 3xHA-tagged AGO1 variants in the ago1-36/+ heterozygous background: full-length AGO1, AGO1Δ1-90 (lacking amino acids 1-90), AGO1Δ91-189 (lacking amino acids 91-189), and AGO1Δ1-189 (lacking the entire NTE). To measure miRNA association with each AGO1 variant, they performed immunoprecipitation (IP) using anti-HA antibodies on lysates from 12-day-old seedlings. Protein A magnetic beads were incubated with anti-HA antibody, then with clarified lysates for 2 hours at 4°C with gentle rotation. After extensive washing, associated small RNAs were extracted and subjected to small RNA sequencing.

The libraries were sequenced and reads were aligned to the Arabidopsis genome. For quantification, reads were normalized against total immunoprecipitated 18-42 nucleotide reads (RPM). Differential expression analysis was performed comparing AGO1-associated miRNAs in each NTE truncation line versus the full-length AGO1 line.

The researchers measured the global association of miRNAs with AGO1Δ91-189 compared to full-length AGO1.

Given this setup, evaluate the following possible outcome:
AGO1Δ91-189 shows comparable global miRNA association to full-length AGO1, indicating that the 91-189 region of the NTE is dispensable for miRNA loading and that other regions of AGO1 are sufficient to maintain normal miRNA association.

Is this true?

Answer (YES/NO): NO